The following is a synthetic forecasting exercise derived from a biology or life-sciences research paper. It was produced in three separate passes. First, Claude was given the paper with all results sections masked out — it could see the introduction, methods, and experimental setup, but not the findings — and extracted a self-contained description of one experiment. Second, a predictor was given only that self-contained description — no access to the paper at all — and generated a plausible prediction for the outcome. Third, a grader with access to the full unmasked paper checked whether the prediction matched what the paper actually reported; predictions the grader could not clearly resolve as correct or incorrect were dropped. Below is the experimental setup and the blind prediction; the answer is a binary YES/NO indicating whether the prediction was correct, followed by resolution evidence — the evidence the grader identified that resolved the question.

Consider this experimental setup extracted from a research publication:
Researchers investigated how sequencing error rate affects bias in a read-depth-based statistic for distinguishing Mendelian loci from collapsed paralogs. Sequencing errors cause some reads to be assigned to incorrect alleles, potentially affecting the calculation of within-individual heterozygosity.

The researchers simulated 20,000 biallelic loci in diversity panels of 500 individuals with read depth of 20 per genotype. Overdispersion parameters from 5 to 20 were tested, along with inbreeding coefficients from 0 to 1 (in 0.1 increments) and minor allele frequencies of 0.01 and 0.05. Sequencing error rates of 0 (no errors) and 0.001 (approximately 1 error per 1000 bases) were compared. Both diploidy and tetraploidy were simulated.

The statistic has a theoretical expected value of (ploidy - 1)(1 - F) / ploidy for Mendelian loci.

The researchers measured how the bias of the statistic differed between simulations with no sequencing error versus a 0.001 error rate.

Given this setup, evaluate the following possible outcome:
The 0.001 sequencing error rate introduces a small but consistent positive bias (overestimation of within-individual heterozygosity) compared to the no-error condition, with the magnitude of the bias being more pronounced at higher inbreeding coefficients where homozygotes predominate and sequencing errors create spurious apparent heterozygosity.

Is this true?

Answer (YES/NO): NO